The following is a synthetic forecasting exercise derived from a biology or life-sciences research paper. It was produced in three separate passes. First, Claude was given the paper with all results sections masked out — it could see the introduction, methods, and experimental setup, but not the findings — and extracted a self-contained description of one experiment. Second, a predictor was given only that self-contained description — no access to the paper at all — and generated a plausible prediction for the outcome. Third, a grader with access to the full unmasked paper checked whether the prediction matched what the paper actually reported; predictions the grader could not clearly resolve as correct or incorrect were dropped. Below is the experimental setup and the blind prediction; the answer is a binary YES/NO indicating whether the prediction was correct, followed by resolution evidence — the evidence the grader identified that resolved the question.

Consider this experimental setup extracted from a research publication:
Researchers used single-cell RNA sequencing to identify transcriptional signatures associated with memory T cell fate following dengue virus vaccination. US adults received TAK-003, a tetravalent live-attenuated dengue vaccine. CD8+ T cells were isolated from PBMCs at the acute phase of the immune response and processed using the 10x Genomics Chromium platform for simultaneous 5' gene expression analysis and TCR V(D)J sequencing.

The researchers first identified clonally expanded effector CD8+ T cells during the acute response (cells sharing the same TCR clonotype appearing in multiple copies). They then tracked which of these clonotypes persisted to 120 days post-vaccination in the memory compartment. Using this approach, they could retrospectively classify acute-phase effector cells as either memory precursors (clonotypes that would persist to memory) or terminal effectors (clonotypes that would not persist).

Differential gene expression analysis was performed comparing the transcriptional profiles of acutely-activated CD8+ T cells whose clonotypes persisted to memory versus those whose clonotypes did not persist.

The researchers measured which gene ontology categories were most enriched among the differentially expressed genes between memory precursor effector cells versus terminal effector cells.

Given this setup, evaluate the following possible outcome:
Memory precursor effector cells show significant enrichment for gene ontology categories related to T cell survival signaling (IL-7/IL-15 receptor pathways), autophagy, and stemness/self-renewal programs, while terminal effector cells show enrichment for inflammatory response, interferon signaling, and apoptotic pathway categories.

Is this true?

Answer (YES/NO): NO